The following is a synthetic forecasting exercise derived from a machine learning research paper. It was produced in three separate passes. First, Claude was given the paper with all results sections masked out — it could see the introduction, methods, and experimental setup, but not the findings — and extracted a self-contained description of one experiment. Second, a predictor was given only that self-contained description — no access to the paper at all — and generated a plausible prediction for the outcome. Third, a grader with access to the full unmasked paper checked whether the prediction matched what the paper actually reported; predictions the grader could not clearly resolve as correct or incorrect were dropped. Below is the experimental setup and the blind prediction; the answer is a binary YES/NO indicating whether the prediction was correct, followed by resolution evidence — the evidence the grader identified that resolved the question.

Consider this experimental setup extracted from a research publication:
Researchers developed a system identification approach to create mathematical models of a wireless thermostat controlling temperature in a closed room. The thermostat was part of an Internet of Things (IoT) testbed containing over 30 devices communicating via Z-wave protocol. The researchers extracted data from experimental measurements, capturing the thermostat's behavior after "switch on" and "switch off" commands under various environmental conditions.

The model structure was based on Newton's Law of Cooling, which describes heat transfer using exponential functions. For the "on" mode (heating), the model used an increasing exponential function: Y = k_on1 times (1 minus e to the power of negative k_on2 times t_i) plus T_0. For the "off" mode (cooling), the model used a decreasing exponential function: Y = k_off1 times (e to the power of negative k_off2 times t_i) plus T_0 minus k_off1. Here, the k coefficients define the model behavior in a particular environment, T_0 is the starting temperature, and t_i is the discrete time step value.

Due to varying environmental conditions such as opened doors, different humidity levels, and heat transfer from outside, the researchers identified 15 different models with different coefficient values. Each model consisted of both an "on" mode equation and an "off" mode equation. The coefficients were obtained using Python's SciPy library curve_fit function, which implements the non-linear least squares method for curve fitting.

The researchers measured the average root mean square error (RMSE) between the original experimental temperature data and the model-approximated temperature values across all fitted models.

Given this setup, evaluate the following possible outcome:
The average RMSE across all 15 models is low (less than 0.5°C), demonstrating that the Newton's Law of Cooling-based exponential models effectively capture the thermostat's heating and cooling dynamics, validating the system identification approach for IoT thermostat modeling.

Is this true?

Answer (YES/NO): YES